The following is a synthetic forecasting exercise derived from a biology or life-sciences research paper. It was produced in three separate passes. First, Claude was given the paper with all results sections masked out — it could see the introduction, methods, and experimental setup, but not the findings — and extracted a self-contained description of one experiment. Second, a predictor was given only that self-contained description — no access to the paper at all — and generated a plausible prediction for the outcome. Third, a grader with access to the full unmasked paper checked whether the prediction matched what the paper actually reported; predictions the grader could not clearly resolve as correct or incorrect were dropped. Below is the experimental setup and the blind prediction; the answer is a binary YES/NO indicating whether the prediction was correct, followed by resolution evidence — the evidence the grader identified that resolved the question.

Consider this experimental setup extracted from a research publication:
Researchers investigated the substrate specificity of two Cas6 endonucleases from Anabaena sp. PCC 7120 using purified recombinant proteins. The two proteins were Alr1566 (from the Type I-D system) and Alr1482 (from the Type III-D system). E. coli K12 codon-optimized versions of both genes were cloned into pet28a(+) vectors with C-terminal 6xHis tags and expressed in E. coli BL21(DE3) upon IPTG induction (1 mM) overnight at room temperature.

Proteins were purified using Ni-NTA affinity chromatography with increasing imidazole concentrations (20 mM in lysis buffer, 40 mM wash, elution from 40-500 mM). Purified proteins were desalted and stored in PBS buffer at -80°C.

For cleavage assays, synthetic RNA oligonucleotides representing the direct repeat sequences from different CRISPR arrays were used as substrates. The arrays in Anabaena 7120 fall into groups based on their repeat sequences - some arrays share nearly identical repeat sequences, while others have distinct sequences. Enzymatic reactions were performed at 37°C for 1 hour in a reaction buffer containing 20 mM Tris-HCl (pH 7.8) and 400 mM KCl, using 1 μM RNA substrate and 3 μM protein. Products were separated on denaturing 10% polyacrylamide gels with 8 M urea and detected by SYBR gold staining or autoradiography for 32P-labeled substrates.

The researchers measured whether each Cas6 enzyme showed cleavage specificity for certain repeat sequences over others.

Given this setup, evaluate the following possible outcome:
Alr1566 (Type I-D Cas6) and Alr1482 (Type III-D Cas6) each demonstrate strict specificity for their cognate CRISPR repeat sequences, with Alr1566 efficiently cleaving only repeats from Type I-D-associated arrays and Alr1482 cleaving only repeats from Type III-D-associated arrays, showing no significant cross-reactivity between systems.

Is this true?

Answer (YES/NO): NO